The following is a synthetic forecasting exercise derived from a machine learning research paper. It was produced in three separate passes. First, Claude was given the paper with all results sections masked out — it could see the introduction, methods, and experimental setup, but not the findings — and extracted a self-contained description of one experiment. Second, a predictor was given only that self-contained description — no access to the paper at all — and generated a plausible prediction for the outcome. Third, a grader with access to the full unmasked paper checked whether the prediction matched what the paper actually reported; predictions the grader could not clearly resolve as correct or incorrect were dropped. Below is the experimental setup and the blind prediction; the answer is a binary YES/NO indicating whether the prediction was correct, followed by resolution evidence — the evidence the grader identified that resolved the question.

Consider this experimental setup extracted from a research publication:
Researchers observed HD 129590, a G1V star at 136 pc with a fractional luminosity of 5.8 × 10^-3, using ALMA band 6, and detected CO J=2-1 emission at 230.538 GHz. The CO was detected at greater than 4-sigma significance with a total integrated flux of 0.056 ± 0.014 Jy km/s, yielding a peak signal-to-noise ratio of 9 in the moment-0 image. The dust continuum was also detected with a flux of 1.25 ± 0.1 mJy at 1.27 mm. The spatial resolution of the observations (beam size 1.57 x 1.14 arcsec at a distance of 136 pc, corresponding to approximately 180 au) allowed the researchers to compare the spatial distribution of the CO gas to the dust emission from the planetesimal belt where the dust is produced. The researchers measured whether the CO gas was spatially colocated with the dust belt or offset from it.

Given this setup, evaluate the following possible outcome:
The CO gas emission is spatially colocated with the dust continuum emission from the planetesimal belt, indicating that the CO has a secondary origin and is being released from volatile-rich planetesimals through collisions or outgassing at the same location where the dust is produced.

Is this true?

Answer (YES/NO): YES